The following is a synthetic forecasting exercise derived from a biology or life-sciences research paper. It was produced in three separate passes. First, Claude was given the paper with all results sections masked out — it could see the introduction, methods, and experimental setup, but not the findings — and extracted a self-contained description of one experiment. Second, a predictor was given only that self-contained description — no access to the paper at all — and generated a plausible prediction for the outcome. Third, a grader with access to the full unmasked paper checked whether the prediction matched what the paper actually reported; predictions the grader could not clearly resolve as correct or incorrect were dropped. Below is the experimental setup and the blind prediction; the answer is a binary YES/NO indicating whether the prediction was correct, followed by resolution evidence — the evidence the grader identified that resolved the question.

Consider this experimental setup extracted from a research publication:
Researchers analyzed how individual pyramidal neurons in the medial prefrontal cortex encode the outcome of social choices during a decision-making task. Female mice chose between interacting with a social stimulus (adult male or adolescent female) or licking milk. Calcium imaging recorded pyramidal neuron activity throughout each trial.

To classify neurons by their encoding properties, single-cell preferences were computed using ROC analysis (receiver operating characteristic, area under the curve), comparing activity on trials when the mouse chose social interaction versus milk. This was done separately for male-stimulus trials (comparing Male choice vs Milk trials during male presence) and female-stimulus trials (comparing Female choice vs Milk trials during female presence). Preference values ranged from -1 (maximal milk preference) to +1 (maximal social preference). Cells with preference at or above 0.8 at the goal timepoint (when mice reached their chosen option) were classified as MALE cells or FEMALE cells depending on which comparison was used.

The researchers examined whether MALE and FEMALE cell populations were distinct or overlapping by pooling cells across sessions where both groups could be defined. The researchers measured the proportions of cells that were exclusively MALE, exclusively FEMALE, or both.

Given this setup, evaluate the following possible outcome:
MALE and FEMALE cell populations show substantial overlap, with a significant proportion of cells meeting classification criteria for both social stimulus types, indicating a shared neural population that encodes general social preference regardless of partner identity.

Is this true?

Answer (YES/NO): NO